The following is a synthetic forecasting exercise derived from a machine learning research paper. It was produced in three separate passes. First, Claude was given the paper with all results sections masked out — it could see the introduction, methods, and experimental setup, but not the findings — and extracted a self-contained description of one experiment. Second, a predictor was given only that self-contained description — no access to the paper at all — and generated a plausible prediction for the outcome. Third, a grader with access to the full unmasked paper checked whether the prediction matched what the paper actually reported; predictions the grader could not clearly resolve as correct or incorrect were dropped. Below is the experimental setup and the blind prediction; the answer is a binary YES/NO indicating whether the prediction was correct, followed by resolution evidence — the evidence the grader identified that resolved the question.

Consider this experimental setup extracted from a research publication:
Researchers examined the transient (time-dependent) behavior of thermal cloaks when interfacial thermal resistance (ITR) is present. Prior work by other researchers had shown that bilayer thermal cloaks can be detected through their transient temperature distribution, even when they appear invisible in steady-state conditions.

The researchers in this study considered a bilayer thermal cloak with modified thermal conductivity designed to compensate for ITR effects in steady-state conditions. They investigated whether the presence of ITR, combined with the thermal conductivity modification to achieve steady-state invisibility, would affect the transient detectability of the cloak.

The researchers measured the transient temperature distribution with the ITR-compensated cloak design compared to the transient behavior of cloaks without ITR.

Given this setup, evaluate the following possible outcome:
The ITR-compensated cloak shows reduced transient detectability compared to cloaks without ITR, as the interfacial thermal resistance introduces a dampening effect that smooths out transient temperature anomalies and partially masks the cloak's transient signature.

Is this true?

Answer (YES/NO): NO